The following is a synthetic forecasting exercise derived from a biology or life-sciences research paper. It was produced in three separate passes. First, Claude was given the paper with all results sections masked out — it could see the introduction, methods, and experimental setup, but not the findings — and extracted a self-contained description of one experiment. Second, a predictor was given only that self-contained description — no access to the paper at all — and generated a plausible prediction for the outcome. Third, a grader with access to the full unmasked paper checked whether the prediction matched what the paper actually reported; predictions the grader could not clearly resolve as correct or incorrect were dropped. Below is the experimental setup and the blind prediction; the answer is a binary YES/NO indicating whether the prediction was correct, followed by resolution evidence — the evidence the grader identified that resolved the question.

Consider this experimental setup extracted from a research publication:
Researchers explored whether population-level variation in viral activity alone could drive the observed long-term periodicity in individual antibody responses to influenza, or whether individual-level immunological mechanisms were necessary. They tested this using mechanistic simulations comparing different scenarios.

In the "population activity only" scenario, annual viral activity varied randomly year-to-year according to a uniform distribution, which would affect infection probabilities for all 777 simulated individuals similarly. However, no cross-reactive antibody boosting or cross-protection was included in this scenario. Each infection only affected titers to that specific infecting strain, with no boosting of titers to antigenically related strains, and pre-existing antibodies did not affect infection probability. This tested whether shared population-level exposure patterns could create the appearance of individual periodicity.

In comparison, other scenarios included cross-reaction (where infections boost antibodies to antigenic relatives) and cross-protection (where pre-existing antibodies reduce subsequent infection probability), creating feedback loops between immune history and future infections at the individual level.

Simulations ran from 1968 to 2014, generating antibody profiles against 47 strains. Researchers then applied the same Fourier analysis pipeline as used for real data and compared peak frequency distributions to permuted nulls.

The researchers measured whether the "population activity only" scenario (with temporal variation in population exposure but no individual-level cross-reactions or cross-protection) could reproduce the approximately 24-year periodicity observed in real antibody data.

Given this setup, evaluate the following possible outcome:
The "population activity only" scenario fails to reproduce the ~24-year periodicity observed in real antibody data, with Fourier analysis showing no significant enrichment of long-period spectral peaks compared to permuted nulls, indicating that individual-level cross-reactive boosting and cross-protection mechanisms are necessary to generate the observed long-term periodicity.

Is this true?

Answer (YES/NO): YES